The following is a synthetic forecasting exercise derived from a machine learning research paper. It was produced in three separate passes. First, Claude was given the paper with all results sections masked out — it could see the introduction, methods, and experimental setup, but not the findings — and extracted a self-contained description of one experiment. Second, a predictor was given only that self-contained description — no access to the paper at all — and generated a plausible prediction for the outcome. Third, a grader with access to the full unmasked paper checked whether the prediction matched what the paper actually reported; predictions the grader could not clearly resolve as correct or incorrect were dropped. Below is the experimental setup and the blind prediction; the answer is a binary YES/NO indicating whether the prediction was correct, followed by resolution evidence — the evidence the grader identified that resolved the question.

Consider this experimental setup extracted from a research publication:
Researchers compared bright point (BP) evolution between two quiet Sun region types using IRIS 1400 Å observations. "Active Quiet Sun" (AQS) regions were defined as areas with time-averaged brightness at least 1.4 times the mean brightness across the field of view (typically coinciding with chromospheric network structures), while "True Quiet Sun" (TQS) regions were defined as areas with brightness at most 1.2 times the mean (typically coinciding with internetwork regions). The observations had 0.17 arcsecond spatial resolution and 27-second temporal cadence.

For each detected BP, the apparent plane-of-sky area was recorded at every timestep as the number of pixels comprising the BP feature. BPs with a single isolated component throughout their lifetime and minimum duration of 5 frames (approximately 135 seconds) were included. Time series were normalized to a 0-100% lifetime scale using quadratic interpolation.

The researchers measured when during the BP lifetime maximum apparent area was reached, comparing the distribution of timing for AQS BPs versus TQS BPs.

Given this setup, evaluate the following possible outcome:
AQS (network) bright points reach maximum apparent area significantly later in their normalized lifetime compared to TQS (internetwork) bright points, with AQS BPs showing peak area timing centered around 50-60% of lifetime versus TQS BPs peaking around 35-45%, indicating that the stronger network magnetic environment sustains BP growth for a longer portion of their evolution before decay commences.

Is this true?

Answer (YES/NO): NO